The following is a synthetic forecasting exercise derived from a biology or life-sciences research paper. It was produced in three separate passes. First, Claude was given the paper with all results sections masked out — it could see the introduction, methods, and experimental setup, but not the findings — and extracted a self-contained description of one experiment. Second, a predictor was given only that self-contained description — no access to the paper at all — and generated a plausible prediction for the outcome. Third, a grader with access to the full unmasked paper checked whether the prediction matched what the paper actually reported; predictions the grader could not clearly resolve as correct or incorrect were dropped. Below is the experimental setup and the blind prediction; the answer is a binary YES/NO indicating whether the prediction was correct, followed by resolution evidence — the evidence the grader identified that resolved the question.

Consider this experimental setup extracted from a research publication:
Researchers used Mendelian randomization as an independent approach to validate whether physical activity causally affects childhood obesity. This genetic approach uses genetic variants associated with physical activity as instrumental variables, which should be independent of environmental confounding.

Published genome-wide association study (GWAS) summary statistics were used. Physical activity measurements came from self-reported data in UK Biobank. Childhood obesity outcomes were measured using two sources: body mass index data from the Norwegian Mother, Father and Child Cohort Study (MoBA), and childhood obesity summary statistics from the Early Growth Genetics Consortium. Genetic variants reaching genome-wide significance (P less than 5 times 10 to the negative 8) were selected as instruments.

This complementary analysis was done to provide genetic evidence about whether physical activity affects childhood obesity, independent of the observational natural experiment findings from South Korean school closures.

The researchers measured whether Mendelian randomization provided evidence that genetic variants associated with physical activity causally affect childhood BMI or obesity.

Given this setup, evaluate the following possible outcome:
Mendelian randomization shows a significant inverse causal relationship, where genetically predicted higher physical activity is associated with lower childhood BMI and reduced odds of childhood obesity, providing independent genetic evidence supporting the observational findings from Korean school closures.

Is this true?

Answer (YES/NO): NO